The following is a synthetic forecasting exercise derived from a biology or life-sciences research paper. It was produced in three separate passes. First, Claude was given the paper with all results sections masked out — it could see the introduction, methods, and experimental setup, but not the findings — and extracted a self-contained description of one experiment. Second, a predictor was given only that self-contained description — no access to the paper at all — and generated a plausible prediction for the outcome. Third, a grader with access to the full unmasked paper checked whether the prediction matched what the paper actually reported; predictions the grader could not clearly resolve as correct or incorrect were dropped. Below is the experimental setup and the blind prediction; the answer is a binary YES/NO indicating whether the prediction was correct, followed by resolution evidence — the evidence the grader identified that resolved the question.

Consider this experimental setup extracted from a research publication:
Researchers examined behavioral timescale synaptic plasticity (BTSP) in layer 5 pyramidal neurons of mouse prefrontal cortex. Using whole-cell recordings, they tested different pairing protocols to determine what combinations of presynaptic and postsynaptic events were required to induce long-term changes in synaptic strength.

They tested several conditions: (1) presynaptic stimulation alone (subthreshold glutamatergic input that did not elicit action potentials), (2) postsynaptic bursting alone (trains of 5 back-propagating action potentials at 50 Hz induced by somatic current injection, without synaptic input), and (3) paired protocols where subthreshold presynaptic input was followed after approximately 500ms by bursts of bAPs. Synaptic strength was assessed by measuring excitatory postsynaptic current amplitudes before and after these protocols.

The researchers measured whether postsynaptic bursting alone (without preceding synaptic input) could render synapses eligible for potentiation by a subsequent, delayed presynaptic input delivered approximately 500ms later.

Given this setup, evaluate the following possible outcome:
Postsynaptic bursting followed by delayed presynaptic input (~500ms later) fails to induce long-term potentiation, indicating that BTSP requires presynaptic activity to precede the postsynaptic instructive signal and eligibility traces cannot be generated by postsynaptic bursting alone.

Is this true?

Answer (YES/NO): NO